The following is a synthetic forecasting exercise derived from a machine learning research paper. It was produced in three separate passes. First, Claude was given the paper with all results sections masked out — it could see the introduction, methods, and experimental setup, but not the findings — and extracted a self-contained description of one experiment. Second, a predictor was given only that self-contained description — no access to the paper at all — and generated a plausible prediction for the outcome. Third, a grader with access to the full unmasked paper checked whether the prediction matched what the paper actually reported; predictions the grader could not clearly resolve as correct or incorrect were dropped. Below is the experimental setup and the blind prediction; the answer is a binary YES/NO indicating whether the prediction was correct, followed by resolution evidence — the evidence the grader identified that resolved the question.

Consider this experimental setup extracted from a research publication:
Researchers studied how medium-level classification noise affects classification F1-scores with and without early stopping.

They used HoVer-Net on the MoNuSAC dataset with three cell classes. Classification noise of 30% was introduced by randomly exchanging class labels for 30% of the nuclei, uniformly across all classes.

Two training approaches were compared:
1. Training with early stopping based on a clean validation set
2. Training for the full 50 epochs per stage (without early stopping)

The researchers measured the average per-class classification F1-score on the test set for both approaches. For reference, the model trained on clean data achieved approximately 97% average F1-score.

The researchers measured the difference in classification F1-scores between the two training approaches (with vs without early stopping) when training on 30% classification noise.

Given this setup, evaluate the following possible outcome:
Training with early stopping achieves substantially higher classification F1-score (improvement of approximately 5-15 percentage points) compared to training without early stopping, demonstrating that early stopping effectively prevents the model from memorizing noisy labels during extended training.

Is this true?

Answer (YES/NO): NO